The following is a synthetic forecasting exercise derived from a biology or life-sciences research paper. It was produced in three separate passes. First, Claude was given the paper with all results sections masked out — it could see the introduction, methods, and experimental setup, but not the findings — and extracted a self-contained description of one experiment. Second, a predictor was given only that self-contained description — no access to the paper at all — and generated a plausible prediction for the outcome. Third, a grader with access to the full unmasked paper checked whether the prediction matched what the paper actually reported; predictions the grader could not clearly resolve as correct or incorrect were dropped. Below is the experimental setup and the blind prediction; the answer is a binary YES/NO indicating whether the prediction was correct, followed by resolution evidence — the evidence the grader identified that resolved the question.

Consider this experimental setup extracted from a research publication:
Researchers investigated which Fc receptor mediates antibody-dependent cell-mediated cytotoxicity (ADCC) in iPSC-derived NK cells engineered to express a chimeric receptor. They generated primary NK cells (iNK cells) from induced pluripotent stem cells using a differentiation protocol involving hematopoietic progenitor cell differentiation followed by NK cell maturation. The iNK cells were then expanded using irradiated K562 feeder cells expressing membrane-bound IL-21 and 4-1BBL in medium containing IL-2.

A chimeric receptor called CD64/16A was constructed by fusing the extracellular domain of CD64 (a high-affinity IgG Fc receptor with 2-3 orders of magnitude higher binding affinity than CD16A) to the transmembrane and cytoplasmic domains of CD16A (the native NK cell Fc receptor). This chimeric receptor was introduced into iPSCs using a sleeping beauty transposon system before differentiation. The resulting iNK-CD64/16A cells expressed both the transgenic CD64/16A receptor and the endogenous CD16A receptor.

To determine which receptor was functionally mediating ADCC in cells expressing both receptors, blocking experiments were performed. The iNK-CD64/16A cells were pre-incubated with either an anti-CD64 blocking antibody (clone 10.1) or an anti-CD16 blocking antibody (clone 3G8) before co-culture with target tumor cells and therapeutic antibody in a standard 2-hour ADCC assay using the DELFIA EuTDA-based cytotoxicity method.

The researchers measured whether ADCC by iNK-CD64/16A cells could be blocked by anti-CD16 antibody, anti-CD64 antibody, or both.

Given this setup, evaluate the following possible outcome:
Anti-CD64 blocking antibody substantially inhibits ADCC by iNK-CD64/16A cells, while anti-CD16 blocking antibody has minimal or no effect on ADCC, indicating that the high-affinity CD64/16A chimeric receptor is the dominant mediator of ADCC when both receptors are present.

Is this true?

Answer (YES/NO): YES